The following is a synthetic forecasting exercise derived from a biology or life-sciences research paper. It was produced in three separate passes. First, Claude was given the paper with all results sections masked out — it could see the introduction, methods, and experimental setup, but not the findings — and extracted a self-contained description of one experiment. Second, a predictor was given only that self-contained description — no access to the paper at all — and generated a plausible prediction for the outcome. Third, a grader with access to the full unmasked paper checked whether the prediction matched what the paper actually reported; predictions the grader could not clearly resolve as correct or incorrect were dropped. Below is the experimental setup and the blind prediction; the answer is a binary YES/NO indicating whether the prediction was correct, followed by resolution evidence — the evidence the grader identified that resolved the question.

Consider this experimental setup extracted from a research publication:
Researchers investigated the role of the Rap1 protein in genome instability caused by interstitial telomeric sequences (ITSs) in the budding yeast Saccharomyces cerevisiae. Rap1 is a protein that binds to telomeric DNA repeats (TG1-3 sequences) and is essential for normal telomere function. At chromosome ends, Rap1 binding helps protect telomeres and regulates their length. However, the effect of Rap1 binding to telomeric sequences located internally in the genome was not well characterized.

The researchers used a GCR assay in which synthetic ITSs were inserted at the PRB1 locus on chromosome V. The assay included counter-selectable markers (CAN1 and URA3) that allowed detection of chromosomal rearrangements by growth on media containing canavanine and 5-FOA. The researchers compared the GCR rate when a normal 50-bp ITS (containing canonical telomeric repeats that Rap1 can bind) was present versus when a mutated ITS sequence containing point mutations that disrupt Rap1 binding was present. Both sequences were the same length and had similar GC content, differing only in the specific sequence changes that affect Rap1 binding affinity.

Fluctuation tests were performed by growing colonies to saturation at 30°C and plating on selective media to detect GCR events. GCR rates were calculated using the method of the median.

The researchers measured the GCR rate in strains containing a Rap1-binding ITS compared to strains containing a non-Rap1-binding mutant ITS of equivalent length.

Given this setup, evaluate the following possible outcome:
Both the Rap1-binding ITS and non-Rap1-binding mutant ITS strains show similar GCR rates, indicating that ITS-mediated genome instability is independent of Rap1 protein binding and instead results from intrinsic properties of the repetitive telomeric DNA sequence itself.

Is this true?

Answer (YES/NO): NO